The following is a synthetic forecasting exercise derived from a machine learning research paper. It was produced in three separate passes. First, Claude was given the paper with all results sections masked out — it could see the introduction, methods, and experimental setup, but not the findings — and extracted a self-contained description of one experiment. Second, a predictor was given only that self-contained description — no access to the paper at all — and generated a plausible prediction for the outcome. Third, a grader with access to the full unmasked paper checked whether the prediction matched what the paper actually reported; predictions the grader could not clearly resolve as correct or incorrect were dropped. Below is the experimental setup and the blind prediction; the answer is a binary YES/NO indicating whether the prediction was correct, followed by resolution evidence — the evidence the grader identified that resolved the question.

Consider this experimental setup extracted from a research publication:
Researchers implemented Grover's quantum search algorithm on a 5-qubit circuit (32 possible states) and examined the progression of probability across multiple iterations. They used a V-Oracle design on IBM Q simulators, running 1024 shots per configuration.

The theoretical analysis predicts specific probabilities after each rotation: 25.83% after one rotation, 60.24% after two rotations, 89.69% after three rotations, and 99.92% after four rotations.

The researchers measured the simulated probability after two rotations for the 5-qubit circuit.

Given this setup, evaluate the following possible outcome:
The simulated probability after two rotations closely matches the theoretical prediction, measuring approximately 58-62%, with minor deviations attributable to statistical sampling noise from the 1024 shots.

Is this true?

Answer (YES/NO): YES